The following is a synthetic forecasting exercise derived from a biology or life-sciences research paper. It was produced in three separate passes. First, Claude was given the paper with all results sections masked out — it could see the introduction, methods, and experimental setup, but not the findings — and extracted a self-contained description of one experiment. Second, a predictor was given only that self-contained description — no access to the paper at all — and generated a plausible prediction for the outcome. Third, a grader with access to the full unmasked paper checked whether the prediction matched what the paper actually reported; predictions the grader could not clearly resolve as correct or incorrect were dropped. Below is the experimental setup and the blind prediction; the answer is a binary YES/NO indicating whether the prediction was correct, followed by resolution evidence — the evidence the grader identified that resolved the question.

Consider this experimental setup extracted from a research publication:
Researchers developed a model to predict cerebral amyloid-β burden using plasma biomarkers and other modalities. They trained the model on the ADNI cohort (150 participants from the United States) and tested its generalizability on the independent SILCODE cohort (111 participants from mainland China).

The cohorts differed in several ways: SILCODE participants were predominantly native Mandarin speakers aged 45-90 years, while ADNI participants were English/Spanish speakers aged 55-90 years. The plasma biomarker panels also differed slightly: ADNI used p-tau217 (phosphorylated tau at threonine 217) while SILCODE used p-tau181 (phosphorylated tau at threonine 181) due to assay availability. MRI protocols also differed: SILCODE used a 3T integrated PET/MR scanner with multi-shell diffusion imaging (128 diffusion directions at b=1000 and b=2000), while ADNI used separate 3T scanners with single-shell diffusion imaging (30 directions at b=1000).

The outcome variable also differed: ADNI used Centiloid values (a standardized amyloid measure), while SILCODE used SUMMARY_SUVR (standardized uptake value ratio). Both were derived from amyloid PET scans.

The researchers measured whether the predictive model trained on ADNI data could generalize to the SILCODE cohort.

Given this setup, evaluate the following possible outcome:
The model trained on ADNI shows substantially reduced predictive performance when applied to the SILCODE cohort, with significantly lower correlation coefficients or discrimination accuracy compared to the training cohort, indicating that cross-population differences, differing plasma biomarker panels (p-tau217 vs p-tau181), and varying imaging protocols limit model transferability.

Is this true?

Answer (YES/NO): YES